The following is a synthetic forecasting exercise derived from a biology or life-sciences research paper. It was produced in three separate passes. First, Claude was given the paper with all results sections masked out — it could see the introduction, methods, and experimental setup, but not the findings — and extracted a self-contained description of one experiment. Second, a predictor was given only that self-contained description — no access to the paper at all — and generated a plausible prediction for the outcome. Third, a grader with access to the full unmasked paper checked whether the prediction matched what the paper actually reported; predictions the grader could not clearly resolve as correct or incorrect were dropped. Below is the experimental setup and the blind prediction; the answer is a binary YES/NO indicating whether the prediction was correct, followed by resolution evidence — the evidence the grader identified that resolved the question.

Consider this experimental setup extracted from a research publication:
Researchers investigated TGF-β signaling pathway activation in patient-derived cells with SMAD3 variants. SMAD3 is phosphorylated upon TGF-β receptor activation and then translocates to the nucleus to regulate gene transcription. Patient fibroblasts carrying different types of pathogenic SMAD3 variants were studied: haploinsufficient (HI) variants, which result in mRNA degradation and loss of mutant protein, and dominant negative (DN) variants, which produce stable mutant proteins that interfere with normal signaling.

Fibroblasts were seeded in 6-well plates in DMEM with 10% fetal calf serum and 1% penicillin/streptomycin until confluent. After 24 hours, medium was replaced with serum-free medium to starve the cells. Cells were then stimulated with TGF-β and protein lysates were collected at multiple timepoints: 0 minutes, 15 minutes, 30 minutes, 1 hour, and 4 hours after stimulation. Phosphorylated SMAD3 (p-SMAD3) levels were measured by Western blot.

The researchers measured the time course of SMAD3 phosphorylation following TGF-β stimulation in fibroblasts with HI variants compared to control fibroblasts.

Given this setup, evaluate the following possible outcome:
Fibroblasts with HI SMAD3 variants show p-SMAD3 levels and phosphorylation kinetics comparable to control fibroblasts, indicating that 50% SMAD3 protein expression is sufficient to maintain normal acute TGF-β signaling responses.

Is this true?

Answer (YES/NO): NO